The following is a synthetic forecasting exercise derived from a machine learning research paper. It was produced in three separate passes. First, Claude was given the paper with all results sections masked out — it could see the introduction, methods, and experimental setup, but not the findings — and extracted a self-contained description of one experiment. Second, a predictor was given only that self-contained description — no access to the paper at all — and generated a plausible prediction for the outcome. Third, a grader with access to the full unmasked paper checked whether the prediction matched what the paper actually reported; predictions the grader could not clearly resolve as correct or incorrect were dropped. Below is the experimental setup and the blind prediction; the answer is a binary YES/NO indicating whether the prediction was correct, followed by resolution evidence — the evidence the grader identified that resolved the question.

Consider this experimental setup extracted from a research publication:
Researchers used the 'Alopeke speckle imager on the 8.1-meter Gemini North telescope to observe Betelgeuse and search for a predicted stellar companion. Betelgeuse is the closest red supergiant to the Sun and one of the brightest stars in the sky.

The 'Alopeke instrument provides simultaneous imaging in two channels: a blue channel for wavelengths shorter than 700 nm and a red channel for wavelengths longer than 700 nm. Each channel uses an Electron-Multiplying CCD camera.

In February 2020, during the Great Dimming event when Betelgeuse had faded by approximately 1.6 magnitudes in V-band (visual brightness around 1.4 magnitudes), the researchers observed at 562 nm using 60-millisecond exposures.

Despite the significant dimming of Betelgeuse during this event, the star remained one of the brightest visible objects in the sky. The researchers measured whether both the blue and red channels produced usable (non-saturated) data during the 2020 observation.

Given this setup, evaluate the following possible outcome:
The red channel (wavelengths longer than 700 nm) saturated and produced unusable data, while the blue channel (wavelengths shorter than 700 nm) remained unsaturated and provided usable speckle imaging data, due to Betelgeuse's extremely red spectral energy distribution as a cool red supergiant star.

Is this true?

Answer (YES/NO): YES